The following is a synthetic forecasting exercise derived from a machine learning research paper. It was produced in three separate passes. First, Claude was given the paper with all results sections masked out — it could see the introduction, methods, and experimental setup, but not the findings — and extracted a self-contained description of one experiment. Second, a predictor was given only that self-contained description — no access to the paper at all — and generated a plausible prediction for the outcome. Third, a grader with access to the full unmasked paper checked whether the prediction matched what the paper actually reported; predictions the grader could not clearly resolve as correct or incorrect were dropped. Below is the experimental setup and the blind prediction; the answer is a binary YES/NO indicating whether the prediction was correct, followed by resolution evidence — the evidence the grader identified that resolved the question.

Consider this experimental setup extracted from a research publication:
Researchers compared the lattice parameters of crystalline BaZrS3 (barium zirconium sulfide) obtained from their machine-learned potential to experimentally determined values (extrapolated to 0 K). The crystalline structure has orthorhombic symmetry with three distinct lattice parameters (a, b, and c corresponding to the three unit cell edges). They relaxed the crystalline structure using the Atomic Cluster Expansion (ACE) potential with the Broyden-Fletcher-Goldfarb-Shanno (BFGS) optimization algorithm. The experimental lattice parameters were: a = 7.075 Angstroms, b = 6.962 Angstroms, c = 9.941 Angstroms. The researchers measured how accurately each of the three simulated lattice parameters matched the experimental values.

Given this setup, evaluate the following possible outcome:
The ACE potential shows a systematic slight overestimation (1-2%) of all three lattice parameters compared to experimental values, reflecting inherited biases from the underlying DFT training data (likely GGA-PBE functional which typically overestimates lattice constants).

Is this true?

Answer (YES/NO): NO